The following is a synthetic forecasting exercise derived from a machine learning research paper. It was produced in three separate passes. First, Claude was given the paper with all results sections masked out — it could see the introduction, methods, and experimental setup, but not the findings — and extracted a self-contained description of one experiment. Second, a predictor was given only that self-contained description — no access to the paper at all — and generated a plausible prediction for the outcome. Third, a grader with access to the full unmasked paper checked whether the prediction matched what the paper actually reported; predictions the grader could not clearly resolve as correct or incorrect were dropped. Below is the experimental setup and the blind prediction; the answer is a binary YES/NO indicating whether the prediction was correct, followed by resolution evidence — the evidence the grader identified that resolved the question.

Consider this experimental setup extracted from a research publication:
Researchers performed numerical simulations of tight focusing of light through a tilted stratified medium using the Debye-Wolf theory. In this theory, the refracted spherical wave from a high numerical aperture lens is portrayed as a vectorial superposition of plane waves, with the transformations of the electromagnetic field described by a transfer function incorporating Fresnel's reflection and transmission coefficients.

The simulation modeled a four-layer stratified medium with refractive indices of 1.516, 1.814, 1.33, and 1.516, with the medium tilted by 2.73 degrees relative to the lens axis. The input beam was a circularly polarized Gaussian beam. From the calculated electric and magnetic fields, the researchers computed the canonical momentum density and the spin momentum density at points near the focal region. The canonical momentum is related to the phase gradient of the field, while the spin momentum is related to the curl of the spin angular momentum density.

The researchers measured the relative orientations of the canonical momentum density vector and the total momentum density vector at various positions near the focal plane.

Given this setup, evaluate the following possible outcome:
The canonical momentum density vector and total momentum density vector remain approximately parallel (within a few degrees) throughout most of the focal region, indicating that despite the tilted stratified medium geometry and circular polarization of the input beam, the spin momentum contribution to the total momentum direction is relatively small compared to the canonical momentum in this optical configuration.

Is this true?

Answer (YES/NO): NO